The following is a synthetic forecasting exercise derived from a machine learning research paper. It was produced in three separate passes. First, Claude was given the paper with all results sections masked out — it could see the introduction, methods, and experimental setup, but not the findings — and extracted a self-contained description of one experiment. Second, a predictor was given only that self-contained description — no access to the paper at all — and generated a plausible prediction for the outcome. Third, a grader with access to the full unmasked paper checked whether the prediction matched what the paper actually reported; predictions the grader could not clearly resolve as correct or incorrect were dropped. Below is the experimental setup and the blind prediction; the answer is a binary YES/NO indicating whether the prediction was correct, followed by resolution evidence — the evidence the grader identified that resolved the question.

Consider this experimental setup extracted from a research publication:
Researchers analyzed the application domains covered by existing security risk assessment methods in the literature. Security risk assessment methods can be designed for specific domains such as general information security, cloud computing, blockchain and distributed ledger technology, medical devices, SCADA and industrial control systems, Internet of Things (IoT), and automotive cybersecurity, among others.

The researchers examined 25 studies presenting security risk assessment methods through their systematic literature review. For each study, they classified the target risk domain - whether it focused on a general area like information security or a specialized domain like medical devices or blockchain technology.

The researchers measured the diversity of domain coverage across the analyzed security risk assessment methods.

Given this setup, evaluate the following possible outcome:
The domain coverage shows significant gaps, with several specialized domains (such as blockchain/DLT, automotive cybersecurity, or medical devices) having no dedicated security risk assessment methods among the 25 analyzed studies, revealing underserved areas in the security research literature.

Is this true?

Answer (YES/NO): NO